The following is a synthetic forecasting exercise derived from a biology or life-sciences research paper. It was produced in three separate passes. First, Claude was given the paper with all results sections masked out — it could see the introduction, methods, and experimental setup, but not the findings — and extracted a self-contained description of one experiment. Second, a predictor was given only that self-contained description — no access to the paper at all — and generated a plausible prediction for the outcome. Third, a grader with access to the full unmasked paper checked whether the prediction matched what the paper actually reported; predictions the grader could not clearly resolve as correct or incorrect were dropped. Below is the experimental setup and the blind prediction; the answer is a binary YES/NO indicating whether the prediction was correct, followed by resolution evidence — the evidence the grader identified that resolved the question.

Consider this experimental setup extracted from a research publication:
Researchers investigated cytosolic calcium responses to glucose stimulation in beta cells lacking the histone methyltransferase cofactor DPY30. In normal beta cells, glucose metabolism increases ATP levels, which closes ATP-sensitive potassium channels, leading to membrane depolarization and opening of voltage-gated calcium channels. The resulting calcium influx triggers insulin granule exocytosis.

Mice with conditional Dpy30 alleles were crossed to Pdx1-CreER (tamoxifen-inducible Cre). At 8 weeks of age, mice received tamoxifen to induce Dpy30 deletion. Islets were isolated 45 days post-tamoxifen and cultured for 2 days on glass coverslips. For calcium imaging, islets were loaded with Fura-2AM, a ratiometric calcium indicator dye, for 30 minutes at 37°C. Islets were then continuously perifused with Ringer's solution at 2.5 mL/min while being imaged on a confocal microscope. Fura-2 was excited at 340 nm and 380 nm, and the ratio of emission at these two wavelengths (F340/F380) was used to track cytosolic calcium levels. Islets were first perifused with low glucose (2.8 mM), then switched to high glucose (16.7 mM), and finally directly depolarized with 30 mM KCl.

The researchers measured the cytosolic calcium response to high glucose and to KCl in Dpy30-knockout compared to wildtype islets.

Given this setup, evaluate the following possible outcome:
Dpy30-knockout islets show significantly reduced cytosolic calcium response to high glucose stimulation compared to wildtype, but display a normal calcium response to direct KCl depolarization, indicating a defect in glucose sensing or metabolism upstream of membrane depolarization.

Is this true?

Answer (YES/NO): YES